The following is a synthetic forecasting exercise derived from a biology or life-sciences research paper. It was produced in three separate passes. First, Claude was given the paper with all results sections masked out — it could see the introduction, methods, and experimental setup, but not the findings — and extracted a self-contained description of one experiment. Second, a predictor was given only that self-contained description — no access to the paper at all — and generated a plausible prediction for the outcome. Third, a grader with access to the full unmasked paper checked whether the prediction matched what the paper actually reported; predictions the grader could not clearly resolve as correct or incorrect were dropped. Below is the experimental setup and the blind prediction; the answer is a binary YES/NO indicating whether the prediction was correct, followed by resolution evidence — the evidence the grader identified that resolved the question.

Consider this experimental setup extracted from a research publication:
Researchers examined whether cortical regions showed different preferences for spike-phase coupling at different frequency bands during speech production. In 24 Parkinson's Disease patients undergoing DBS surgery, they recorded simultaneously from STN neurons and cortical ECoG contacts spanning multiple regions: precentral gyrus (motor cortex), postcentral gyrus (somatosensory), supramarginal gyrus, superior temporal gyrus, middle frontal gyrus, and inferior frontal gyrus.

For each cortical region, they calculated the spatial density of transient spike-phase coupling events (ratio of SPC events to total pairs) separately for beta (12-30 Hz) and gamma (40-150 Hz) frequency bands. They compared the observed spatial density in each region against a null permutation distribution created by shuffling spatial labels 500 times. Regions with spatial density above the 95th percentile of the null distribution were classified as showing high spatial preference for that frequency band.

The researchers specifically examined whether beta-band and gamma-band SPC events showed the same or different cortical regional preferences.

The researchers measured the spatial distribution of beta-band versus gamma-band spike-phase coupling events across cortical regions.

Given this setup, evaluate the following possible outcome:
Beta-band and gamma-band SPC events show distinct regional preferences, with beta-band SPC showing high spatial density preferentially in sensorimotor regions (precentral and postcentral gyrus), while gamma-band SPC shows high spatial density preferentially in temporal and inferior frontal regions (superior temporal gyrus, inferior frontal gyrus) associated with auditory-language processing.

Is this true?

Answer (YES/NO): NO